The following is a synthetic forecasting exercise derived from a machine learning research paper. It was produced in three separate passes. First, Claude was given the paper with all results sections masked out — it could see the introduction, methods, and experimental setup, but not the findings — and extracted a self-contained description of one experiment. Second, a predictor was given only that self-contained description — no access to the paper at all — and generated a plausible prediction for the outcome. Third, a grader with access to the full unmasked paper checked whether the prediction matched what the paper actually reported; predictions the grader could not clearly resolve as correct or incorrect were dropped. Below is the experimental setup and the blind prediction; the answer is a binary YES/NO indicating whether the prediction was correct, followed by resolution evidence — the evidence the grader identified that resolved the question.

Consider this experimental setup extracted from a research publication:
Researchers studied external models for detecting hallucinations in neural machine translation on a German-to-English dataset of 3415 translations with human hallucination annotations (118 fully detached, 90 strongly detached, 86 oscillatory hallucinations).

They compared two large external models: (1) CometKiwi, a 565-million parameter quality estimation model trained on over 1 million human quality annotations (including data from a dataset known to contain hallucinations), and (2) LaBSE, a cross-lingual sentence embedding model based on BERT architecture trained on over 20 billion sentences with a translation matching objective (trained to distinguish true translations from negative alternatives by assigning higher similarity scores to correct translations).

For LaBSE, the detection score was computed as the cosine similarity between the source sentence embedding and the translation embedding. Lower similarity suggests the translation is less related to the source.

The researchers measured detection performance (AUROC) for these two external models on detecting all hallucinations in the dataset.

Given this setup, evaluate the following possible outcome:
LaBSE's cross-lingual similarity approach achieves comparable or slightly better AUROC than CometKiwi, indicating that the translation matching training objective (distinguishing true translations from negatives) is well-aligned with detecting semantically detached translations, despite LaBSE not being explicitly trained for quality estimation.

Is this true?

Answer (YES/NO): YES